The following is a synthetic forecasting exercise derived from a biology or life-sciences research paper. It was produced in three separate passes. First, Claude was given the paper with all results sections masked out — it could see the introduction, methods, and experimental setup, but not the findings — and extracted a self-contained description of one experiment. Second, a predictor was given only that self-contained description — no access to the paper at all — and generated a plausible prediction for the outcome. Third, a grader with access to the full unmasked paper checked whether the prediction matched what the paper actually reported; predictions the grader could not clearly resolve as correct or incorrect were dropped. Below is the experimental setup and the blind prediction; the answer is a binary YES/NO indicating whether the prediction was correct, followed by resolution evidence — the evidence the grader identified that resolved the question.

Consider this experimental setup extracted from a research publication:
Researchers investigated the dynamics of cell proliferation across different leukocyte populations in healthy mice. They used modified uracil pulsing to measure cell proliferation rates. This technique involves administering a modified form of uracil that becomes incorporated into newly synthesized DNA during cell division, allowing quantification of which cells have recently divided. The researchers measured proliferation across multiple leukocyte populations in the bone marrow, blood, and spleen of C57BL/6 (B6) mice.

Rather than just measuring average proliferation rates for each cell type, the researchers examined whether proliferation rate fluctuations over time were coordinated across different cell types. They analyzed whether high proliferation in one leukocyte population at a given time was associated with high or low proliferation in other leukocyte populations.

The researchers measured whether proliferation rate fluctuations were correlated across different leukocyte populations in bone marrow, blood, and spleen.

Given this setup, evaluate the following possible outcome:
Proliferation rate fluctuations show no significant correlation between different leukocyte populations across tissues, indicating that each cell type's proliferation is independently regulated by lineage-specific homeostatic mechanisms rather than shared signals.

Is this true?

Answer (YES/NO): NO